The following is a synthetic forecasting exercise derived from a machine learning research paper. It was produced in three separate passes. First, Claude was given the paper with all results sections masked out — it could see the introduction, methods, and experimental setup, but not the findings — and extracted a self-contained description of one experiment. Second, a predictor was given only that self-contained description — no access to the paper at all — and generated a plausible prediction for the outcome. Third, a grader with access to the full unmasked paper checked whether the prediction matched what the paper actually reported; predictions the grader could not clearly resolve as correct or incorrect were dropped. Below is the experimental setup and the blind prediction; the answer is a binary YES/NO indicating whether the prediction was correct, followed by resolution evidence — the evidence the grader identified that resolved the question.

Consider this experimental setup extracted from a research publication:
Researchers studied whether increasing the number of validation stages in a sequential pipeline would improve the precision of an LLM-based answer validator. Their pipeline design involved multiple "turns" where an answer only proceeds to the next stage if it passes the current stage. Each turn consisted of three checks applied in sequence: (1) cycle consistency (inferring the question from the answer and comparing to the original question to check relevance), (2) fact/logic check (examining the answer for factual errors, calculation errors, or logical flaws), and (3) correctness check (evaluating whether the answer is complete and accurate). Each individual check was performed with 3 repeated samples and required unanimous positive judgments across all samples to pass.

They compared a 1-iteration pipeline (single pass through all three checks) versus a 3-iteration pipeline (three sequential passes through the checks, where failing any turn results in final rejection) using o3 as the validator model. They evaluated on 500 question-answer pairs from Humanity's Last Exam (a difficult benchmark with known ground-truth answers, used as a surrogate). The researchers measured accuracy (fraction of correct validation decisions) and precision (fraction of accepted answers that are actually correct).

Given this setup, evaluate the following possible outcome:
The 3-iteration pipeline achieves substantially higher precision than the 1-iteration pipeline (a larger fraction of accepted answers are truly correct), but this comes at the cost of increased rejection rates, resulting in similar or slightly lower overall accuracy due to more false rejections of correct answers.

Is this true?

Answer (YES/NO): NO